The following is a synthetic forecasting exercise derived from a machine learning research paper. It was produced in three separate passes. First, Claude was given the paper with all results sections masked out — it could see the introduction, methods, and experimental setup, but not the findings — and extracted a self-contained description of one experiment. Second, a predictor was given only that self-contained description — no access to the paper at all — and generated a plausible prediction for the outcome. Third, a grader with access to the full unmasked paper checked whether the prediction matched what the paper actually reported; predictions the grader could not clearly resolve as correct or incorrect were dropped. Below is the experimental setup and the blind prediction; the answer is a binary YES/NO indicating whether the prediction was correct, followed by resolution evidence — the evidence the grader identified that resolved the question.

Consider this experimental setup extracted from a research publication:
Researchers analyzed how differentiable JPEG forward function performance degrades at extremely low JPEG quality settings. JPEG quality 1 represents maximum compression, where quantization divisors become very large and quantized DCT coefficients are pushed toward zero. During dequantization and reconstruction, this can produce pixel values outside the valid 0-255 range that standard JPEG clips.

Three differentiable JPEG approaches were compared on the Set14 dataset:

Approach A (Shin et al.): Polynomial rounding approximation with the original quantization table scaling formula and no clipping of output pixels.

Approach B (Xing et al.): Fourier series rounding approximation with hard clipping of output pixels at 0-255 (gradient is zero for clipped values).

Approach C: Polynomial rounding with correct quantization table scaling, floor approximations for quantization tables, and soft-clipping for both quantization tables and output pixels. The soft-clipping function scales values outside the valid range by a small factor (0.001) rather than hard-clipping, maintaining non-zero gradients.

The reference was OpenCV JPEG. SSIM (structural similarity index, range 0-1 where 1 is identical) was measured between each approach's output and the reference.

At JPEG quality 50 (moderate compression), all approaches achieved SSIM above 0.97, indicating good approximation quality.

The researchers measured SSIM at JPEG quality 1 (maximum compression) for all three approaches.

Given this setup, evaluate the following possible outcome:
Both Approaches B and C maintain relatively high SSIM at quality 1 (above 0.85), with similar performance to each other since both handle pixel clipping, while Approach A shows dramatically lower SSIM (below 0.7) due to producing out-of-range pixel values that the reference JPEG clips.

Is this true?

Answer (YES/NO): NO